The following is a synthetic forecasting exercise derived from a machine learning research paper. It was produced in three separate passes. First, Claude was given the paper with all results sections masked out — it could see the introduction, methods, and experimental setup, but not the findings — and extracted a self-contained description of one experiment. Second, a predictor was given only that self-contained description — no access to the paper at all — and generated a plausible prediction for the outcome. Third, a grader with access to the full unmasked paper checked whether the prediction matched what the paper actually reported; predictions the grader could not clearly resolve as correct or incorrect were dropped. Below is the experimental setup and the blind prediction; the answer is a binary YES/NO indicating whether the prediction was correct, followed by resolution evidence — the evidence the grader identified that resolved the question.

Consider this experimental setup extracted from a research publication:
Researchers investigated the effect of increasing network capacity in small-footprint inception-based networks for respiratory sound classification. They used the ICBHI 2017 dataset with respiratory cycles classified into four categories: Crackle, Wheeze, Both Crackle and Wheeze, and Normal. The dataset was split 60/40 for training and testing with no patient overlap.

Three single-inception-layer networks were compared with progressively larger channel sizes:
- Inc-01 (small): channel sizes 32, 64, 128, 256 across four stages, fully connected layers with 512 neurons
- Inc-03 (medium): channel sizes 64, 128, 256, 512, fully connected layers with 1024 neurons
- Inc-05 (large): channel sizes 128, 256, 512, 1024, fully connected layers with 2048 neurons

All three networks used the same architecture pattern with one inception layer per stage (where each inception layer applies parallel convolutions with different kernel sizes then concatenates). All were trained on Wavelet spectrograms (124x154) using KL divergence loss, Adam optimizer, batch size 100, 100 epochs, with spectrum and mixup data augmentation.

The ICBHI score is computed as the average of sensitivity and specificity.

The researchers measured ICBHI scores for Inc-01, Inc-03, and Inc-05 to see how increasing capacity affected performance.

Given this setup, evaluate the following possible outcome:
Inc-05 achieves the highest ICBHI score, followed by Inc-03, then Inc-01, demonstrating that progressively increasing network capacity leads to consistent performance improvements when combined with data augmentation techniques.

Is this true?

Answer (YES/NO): NO